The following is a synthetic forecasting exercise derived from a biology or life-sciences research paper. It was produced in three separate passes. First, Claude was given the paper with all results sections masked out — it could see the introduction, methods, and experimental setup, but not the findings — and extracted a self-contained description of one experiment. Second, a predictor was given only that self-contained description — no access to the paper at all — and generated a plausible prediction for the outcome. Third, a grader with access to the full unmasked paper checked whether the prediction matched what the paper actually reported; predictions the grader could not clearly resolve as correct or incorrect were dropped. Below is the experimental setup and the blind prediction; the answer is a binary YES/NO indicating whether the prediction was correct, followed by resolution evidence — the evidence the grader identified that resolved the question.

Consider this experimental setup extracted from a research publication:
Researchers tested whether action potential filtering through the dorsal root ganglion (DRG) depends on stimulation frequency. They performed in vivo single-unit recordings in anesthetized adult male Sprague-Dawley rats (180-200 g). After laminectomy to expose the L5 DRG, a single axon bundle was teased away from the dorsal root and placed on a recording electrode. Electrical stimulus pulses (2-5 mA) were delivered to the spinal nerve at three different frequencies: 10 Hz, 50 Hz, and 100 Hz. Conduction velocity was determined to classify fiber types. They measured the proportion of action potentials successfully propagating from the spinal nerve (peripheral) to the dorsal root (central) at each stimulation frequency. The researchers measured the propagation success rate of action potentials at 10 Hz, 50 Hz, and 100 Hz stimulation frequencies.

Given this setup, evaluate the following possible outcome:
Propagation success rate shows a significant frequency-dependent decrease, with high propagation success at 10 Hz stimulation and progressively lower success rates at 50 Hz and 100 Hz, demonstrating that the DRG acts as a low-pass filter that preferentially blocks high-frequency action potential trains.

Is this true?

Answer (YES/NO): NO